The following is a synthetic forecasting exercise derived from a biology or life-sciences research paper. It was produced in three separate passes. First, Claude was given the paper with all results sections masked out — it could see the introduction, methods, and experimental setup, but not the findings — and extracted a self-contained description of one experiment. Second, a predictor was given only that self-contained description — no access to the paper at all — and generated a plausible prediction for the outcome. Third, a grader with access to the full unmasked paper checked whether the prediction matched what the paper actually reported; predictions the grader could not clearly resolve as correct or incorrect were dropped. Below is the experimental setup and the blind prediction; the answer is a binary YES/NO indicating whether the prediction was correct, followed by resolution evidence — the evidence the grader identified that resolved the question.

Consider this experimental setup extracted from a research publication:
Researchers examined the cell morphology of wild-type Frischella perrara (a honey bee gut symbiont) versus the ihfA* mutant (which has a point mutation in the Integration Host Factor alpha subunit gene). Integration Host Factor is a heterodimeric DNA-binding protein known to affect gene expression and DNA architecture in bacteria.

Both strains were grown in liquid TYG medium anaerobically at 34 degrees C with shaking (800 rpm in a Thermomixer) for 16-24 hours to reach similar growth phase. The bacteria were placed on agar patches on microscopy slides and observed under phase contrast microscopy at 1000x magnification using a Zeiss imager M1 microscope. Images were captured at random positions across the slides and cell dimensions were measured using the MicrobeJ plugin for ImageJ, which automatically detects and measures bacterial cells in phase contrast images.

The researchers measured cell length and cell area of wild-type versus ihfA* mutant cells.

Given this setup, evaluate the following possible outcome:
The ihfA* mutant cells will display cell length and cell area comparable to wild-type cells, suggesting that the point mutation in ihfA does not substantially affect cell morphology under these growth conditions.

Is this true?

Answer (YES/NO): NO